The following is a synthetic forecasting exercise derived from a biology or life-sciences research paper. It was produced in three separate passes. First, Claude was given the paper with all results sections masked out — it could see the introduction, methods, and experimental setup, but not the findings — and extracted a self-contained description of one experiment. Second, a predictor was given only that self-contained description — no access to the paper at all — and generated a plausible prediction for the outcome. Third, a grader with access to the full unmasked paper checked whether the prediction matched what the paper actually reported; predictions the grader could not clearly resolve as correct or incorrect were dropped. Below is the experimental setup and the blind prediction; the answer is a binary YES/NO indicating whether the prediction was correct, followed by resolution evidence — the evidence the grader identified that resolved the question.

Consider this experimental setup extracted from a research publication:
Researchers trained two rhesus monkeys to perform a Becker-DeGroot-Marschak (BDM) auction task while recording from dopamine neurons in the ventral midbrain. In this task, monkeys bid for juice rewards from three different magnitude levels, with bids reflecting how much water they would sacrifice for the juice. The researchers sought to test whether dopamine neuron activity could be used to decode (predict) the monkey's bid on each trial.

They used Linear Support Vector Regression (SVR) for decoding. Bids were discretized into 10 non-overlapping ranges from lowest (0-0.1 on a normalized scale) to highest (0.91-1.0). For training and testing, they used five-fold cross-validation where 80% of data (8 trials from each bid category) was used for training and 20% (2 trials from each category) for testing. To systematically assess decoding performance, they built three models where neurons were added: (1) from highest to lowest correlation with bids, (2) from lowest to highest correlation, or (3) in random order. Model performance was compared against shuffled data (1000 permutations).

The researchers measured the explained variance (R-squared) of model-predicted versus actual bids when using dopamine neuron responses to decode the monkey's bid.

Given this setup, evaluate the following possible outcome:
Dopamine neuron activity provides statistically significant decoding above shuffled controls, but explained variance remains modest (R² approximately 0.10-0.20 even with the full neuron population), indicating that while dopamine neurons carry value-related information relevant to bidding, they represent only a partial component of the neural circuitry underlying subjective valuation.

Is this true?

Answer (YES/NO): NO